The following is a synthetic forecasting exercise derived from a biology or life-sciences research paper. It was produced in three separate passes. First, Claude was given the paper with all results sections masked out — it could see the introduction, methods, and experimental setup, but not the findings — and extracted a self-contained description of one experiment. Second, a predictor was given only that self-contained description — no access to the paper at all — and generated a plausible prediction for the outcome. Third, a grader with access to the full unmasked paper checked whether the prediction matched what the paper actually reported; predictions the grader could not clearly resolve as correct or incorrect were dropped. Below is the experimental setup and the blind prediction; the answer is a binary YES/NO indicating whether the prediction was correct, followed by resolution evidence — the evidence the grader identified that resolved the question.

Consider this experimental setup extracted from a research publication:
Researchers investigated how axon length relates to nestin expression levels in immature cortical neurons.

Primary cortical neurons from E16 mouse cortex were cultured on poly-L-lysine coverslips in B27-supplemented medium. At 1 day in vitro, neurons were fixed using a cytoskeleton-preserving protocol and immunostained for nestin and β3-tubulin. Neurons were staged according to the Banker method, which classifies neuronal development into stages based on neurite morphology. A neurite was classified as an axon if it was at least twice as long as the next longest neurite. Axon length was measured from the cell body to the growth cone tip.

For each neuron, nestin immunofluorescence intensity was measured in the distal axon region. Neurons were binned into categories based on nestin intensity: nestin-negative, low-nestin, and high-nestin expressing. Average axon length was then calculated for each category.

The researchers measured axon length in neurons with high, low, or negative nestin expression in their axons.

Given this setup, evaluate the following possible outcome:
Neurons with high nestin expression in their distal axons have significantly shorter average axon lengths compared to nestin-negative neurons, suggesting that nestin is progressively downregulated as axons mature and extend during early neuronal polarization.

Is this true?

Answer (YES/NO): NO